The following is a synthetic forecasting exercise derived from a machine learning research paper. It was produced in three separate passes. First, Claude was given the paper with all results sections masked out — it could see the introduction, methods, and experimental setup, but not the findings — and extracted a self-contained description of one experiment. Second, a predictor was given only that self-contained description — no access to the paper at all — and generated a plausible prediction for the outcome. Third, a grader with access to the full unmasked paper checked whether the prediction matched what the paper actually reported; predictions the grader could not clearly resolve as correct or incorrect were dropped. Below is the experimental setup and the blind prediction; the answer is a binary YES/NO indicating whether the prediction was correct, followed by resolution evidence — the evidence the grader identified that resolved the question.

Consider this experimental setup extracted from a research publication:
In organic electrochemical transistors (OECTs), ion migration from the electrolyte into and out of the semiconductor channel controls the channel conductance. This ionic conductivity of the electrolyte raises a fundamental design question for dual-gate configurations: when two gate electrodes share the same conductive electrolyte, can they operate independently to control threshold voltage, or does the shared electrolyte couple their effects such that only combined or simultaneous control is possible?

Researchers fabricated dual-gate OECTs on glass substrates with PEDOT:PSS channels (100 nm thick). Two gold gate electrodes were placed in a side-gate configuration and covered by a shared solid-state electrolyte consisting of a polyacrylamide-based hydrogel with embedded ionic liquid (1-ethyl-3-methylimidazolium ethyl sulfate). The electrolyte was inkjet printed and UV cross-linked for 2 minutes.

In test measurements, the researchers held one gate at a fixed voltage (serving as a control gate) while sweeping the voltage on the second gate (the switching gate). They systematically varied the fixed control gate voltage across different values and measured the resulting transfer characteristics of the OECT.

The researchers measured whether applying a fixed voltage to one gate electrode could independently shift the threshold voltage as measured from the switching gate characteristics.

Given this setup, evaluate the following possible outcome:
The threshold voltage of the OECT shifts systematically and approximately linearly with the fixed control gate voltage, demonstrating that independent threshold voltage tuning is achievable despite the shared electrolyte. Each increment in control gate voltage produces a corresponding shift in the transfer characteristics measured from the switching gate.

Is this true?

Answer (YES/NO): YES